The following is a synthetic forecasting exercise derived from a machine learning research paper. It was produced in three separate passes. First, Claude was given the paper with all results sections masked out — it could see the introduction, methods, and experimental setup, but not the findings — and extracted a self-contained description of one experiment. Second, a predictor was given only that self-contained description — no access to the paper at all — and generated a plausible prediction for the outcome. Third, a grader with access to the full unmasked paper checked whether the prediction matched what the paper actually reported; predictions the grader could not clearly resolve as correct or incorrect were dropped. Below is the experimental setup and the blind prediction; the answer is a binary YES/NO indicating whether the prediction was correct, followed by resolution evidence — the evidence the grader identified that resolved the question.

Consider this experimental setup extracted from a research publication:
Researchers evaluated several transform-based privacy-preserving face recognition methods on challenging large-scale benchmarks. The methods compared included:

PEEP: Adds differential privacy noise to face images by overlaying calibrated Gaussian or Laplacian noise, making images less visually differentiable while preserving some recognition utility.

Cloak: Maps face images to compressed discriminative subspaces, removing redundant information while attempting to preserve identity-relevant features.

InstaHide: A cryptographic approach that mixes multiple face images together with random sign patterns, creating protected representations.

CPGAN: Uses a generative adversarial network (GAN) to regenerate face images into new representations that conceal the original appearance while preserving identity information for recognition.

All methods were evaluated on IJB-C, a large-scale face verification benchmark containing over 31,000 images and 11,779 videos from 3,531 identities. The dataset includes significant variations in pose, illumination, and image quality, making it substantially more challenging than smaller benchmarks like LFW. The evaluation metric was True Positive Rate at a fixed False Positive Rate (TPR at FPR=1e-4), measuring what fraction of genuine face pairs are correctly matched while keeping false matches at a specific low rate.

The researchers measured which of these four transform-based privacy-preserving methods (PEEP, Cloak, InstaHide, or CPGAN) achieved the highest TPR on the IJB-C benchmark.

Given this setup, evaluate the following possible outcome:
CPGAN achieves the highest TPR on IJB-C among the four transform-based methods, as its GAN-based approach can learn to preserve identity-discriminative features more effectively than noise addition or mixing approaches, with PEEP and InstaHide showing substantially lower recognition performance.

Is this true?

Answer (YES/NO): YES